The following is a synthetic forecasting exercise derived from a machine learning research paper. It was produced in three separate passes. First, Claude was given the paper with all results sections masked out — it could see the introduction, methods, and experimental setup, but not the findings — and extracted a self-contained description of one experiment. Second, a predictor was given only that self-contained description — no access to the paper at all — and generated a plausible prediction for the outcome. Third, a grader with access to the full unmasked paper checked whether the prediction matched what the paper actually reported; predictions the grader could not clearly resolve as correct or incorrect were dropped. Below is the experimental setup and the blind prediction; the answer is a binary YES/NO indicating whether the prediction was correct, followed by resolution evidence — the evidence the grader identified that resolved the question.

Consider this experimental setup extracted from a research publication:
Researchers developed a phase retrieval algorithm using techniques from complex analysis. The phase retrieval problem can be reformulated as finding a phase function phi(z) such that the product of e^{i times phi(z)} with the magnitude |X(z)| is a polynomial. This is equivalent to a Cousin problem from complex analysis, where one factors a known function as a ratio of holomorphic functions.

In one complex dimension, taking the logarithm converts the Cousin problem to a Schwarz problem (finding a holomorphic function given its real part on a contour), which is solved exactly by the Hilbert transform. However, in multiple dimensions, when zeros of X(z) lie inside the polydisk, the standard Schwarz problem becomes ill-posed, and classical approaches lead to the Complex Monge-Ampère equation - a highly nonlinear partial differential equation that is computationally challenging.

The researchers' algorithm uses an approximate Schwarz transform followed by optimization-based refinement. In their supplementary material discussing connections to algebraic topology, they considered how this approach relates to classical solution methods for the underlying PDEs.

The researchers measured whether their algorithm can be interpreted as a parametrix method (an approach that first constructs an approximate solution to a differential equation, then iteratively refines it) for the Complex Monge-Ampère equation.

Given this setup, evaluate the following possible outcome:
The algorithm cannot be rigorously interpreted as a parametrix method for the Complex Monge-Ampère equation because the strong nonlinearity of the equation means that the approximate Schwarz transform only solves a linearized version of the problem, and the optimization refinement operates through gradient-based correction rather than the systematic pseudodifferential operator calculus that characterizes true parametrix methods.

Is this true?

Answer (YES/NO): NO